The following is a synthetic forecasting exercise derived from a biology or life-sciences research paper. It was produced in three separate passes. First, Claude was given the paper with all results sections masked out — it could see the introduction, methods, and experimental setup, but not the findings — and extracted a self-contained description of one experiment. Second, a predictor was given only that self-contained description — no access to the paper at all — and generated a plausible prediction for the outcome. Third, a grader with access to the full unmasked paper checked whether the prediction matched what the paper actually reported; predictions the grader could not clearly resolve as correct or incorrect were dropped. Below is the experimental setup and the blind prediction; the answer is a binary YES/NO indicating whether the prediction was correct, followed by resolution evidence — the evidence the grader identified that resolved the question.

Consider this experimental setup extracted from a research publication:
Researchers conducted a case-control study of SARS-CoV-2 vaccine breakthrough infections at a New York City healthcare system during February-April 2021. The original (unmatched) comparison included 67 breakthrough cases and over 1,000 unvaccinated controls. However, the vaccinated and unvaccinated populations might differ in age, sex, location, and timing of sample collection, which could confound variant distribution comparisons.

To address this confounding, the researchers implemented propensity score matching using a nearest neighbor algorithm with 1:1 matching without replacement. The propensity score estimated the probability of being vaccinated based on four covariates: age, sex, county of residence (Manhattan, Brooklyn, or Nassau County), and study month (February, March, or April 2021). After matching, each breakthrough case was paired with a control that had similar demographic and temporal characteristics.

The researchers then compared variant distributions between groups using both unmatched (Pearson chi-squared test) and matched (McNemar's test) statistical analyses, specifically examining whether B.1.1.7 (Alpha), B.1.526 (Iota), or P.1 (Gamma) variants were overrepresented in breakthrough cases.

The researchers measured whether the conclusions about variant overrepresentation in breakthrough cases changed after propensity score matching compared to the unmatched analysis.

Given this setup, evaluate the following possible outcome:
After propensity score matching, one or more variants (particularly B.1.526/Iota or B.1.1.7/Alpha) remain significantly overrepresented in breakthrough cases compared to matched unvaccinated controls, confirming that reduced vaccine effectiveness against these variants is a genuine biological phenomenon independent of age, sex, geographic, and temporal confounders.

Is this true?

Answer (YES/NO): NO